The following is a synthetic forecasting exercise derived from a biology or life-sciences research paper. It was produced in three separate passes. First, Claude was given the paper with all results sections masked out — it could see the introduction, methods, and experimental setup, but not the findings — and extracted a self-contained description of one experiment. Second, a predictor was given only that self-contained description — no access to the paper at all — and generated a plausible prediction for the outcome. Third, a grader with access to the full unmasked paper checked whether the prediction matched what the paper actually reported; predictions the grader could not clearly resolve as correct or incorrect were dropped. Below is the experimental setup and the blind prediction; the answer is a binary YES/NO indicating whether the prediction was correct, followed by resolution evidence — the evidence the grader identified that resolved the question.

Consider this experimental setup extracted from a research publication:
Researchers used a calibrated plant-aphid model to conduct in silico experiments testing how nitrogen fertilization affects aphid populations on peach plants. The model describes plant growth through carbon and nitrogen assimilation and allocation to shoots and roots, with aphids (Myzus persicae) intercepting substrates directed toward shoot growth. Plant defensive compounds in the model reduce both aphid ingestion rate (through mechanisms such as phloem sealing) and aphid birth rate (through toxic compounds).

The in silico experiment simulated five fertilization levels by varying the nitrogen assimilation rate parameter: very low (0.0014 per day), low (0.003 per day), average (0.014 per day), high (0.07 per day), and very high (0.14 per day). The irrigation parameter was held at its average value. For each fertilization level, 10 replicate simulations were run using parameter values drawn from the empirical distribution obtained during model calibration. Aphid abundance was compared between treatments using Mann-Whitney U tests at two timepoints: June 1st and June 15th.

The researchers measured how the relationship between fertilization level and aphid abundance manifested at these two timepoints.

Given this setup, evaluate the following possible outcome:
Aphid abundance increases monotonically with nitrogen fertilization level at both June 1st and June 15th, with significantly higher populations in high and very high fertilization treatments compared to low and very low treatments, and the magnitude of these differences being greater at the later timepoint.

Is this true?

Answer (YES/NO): NO